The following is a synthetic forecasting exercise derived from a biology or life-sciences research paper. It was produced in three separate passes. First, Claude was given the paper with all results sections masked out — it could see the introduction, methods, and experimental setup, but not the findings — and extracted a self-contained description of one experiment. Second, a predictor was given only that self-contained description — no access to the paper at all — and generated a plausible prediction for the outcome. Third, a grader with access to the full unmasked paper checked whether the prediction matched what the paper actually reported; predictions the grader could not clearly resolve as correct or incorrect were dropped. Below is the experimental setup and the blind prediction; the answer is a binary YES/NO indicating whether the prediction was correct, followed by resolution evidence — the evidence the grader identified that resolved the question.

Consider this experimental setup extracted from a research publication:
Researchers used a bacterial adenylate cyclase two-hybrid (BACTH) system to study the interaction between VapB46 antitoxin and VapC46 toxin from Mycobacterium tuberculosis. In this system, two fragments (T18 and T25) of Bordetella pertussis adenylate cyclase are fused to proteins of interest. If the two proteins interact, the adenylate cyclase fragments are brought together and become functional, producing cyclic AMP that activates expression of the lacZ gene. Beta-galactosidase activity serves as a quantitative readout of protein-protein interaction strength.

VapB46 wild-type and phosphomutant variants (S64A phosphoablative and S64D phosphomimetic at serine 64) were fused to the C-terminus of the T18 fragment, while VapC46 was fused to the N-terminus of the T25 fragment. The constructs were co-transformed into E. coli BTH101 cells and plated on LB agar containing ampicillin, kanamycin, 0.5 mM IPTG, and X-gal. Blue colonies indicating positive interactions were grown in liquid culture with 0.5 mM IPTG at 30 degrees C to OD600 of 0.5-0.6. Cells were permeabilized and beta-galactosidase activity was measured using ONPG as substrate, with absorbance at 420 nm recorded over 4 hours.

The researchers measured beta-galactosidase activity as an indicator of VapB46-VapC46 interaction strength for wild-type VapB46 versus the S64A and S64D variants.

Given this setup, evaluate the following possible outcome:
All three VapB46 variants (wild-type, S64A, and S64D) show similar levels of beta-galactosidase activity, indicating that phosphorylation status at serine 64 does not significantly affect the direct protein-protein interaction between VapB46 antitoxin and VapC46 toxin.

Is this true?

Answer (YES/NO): NO